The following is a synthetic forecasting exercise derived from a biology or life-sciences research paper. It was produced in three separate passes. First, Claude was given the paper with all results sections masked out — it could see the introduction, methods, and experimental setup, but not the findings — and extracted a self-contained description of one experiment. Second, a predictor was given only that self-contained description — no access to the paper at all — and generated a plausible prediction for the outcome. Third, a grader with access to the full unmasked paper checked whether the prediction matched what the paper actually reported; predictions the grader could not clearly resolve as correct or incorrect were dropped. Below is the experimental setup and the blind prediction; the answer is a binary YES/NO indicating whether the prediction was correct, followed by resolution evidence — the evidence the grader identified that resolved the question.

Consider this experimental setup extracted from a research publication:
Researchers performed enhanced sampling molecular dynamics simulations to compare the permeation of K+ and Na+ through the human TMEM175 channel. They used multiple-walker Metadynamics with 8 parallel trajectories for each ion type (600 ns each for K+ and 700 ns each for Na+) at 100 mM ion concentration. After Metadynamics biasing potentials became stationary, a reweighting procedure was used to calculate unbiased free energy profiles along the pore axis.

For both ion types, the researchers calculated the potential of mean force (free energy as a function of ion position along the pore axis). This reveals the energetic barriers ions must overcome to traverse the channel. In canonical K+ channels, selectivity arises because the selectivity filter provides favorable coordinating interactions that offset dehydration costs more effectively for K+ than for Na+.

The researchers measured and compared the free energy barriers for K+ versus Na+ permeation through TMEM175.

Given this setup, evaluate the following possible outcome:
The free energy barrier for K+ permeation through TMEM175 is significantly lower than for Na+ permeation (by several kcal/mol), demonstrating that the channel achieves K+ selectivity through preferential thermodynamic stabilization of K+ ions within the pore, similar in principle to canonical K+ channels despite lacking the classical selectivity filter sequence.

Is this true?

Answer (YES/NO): NO